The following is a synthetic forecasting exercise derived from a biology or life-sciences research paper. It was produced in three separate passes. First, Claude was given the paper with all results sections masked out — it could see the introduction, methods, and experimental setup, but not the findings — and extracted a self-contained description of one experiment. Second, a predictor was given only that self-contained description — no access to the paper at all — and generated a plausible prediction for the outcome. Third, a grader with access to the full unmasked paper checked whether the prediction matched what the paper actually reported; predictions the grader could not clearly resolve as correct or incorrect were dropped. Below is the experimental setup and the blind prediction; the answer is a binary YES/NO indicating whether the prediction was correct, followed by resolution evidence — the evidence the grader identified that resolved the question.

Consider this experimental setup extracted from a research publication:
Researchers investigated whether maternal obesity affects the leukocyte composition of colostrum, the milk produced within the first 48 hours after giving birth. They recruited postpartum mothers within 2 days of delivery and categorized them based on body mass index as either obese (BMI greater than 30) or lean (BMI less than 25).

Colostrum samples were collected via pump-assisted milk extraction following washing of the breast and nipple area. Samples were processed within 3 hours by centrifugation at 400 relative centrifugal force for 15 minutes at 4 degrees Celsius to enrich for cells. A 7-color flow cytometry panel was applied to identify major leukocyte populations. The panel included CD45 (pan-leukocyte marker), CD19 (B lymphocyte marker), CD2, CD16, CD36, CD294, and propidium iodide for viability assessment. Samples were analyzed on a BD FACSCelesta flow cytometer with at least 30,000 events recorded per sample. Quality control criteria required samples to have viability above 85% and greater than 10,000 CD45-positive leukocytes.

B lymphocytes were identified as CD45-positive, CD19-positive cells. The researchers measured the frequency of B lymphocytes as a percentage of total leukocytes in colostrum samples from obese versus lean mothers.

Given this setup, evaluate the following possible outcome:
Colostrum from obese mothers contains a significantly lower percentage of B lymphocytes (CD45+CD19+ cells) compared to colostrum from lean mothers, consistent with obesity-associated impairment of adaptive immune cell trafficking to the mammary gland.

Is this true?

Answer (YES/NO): YES